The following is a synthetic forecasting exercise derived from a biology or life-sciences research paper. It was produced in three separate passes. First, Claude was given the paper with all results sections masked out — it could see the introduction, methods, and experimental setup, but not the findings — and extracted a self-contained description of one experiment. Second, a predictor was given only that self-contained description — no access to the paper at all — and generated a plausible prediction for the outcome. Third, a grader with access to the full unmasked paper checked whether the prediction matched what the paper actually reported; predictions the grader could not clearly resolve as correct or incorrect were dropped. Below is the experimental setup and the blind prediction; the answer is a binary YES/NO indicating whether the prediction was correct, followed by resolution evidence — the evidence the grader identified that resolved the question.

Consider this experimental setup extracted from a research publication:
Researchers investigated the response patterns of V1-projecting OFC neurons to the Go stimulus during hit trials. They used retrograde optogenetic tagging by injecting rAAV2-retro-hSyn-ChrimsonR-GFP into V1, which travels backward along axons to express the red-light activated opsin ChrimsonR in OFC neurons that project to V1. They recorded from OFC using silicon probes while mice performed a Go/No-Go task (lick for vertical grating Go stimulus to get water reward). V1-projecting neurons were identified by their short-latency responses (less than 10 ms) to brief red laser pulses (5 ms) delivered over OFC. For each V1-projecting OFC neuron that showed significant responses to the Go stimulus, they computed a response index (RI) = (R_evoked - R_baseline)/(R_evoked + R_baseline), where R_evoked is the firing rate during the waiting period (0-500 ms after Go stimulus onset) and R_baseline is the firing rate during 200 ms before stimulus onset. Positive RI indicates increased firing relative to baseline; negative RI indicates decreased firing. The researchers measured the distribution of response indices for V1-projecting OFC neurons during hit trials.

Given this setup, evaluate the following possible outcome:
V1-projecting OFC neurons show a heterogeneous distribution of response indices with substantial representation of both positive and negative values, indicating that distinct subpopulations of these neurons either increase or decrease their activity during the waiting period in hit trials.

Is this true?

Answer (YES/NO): NO